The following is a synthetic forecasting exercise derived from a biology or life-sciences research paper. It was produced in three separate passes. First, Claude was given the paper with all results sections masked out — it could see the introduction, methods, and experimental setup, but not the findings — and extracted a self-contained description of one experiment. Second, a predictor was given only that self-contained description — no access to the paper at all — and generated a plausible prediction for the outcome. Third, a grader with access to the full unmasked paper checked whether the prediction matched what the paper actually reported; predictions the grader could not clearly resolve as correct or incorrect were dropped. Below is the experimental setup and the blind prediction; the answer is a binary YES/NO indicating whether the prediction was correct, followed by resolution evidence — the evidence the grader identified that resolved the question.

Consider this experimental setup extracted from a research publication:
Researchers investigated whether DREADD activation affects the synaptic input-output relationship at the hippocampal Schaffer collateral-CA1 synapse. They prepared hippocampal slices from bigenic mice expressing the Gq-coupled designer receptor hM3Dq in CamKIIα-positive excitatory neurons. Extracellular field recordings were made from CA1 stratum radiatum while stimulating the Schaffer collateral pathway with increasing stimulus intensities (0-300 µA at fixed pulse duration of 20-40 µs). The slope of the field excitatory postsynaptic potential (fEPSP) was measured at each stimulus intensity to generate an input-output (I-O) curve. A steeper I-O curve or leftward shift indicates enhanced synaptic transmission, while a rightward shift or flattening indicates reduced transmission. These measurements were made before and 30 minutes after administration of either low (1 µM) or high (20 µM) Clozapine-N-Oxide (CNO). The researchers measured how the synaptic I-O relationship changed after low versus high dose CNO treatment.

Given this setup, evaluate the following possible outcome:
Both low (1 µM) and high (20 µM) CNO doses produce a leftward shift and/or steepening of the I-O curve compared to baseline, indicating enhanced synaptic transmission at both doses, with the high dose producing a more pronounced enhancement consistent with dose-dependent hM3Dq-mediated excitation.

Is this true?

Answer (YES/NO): NO